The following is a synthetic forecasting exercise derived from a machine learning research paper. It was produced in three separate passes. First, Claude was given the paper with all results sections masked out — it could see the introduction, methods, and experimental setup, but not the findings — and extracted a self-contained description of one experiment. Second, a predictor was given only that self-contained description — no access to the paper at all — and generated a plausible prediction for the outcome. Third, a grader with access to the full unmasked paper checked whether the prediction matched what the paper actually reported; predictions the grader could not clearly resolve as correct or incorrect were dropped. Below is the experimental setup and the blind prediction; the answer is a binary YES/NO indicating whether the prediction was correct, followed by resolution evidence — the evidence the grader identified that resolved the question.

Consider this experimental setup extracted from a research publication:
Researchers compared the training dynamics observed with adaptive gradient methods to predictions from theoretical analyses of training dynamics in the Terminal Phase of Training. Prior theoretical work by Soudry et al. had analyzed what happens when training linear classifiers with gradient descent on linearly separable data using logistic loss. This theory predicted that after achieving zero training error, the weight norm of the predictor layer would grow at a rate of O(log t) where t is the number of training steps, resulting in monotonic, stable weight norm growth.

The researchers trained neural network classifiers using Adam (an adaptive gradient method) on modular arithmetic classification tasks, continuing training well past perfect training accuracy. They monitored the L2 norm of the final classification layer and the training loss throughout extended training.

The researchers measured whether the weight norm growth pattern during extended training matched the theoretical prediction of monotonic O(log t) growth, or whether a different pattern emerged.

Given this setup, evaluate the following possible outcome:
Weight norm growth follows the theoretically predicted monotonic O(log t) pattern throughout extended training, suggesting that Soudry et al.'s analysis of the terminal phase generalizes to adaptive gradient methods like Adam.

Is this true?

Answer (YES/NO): NO